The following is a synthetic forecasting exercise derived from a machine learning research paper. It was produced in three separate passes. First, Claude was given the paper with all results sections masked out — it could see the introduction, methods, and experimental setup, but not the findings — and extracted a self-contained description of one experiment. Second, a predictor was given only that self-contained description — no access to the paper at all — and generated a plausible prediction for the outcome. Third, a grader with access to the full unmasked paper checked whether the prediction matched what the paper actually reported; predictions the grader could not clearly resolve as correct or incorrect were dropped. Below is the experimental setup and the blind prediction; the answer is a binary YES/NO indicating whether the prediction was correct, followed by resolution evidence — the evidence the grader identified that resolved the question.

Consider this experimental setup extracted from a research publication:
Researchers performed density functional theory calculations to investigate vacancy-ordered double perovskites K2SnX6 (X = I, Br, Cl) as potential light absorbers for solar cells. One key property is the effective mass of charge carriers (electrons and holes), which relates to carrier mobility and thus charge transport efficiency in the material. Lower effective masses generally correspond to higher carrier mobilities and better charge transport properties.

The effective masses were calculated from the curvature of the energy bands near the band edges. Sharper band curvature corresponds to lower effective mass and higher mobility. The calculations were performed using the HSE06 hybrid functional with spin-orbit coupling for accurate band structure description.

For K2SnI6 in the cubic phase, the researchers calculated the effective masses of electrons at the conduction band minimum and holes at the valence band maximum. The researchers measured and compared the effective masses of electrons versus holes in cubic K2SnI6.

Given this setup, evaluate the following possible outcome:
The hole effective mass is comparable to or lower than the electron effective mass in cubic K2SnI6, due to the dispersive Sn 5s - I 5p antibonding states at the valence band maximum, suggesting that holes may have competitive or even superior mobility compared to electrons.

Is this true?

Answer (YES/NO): NO